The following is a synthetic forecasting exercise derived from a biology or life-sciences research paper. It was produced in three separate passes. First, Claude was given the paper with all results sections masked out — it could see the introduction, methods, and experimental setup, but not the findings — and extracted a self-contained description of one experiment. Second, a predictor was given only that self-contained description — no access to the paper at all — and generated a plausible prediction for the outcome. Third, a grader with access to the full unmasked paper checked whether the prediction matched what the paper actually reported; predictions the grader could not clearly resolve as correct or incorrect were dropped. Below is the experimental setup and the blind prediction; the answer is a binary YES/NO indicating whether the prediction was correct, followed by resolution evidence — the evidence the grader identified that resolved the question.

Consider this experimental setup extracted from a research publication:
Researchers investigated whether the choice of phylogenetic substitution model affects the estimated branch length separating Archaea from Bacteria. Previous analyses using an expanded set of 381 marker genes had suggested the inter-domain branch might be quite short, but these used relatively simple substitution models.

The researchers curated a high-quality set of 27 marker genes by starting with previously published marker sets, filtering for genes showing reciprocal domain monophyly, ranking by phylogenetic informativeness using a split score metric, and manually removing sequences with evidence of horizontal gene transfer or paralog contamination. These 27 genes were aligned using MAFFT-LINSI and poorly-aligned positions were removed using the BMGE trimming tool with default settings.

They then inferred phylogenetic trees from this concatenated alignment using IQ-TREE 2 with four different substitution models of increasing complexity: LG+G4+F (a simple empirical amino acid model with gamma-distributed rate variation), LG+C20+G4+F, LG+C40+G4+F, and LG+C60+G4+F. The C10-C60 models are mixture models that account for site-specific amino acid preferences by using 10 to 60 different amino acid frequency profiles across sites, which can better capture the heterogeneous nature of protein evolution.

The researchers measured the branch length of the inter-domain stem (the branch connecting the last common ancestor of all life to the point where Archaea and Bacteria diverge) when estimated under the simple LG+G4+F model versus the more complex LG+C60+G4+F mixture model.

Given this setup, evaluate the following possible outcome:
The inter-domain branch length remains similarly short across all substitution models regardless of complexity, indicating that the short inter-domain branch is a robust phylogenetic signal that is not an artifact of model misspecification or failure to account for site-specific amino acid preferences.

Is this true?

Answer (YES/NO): NO